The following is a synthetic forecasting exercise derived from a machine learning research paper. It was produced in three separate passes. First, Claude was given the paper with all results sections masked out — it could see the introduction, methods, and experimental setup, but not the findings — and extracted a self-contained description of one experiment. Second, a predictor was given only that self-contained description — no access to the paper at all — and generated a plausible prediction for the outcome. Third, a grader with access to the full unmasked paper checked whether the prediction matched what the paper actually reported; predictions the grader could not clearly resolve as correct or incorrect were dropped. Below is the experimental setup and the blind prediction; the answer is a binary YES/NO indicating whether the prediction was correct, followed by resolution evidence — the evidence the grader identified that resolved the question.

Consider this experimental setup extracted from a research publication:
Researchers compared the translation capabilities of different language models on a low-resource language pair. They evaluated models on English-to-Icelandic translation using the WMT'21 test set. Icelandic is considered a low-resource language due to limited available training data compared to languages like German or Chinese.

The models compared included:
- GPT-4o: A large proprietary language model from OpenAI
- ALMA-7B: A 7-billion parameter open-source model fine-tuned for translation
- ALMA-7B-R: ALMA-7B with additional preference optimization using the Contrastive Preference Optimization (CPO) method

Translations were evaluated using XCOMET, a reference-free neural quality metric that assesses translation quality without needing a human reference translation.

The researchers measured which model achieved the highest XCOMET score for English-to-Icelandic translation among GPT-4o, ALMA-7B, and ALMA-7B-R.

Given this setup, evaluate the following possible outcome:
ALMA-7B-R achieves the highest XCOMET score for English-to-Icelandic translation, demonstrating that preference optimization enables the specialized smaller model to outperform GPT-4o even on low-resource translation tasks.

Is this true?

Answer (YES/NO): NO